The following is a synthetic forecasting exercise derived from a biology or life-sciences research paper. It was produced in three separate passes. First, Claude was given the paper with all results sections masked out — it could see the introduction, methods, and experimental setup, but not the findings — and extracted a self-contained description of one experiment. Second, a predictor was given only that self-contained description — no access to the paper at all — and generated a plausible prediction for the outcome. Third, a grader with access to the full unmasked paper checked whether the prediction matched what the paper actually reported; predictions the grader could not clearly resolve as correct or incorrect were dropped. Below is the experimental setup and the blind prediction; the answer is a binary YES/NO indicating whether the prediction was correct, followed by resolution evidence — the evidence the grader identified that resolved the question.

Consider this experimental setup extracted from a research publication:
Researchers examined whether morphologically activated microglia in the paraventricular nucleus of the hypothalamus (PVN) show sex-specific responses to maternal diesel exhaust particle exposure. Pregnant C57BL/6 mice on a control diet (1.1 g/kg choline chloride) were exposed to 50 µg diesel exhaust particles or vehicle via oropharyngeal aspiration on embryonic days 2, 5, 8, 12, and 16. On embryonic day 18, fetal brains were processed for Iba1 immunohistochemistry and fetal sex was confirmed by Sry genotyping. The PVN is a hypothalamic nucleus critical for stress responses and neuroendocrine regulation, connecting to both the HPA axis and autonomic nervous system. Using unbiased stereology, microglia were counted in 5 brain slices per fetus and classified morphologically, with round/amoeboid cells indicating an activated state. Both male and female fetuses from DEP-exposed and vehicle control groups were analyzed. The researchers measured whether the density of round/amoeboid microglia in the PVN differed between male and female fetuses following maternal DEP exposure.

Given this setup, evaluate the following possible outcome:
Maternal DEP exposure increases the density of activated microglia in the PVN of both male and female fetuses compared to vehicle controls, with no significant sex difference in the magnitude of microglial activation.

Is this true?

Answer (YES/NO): NO